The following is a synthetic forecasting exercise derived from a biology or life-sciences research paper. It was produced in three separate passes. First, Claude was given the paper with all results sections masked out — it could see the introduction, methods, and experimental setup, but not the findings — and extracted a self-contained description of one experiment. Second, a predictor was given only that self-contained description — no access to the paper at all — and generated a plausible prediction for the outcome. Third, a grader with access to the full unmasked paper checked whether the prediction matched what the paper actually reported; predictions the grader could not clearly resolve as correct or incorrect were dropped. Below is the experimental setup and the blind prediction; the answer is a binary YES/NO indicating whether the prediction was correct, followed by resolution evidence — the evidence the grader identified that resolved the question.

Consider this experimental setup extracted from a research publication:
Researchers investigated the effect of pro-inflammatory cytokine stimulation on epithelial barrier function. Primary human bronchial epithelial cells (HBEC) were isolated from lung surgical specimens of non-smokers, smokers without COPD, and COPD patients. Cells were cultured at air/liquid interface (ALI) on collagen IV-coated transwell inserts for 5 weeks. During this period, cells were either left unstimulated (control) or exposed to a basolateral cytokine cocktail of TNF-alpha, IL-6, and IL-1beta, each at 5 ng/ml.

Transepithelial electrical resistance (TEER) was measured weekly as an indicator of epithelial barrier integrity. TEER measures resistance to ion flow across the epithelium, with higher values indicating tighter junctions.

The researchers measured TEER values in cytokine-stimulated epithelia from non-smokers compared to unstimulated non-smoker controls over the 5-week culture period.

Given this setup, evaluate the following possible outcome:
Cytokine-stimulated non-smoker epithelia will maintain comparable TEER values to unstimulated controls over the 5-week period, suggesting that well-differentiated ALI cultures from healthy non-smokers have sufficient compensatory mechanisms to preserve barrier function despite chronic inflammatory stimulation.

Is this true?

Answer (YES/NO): NO